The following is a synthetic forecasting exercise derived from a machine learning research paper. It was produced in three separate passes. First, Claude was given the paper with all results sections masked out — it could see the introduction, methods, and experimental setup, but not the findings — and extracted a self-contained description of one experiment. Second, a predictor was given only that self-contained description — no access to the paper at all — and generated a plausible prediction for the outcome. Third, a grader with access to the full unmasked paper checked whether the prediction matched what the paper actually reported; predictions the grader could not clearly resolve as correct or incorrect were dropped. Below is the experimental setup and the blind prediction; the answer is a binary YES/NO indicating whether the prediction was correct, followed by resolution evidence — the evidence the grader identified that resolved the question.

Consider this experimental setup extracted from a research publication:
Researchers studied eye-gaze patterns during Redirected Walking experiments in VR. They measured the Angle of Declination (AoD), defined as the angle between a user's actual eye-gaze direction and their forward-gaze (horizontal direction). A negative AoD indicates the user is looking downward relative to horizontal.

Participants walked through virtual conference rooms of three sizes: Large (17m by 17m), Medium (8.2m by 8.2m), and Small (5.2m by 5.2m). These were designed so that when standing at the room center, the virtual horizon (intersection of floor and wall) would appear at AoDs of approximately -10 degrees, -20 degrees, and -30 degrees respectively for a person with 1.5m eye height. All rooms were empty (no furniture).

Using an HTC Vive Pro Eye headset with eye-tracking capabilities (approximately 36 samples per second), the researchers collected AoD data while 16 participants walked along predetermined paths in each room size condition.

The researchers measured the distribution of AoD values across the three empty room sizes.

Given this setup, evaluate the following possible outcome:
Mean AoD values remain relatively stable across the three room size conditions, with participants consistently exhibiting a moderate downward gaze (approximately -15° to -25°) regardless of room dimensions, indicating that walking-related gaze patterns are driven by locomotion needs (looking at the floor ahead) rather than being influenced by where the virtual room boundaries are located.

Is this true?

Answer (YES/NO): NO